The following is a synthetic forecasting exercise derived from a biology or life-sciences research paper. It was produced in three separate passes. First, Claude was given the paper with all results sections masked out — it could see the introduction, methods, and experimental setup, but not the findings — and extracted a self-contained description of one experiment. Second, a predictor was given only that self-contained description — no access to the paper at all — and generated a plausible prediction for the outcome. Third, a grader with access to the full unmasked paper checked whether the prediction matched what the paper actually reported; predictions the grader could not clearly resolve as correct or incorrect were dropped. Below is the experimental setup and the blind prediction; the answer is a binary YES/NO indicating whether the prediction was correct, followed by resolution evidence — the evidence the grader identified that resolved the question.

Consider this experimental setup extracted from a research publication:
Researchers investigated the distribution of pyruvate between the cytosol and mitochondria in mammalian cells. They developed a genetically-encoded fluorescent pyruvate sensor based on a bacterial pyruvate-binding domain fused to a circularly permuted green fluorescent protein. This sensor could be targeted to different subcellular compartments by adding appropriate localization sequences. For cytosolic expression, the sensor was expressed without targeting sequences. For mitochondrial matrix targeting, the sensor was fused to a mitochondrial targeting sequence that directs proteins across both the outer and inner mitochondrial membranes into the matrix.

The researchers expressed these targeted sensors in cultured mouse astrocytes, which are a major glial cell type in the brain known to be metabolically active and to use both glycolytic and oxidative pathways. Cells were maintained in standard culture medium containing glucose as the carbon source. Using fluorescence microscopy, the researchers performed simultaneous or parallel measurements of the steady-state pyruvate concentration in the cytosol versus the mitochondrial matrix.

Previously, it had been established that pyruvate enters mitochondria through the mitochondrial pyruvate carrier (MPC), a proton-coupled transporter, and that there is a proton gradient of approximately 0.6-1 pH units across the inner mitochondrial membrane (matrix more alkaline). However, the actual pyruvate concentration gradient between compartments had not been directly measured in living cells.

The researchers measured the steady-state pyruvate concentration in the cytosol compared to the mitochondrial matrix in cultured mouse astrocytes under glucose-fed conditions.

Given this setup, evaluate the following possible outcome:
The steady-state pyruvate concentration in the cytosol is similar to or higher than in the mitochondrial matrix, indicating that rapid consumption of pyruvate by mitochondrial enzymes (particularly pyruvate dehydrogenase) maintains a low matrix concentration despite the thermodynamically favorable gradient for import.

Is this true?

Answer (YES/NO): YES